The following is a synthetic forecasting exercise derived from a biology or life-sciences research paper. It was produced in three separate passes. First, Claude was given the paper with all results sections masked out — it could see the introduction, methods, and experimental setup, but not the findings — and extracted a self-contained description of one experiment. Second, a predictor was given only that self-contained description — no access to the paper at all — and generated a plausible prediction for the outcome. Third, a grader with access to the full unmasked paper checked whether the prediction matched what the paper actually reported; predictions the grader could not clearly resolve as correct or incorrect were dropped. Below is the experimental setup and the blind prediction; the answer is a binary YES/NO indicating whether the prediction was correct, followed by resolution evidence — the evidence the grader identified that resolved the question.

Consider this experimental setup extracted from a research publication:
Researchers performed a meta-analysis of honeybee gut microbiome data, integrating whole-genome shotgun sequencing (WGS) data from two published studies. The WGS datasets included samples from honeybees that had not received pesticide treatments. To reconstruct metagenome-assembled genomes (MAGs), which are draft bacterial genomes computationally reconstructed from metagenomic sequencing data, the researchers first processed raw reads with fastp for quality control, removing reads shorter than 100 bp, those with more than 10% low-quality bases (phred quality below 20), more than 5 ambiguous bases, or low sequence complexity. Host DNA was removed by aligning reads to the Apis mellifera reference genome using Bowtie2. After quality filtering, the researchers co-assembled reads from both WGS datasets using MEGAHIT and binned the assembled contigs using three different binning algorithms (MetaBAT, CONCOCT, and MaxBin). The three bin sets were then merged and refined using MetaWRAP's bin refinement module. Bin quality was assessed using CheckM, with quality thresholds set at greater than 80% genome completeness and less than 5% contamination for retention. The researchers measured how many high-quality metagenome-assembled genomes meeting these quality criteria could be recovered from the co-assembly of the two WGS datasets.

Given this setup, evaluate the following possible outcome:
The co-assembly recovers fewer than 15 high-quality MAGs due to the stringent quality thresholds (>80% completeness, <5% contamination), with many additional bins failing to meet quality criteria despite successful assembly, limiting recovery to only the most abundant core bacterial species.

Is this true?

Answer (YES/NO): NO